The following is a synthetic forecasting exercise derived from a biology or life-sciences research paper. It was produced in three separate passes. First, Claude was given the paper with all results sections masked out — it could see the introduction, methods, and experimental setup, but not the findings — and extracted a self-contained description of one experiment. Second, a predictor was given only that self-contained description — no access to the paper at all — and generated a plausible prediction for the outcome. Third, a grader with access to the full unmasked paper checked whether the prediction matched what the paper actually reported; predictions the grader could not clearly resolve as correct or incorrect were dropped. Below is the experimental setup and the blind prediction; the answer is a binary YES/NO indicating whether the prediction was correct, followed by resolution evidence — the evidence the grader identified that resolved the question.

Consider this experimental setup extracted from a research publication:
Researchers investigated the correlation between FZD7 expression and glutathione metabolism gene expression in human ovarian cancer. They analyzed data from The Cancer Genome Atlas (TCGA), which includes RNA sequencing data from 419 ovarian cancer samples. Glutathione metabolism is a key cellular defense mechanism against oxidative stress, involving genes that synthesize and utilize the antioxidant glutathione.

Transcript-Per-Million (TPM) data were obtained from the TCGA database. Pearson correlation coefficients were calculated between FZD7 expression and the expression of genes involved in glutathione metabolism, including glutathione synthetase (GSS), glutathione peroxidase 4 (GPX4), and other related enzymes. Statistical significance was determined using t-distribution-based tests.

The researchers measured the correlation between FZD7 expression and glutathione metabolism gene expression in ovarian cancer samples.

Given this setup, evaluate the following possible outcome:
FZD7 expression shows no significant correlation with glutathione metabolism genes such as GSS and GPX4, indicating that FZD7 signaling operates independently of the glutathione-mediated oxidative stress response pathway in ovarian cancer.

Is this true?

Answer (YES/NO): NO